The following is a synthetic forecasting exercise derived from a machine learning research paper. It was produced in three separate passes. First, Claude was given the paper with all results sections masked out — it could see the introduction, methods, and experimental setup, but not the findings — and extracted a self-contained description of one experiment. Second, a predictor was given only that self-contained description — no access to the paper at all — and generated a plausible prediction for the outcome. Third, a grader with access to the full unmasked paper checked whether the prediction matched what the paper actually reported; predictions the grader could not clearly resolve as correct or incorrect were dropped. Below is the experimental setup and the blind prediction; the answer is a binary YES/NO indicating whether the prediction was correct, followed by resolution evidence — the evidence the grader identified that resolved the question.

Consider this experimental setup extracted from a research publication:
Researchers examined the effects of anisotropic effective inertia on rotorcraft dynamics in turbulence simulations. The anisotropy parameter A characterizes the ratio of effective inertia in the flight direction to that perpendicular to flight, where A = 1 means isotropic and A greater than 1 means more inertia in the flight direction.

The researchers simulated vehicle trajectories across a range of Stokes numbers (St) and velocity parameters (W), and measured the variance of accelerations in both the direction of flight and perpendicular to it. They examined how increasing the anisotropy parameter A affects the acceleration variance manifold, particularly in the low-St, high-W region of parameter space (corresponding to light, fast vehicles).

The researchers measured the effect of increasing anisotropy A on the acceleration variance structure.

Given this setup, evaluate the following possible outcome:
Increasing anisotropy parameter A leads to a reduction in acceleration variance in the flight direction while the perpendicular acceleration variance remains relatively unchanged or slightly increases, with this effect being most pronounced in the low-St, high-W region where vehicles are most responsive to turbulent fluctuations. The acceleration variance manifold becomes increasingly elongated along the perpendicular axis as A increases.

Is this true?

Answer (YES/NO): NO